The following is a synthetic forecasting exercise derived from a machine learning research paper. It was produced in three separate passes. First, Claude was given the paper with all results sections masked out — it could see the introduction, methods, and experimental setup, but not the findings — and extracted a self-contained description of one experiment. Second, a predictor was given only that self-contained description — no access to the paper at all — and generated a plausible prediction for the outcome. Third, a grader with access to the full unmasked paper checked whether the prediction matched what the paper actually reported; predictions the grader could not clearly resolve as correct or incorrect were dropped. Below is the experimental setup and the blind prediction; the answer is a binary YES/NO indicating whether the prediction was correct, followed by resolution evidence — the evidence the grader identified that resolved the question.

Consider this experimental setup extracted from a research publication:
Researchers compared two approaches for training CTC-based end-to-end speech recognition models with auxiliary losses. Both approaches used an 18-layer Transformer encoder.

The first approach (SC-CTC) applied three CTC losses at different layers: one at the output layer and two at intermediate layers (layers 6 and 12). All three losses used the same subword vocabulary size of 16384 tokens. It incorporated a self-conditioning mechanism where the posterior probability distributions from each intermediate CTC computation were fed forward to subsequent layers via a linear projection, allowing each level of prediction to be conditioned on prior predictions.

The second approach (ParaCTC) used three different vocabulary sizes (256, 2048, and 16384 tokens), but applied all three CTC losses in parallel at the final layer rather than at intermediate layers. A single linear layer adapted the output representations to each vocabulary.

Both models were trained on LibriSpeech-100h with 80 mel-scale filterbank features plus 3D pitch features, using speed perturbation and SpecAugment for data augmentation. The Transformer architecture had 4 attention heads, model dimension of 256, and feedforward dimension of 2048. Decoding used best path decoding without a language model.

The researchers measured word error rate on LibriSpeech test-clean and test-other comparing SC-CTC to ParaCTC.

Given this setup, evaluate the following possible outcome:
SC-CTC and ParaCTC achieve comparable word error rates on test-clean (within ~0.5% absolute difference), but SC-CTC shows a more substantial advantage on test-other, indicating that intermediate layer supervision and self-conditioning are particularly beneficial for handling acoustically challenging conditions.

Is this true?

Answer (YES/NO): NO